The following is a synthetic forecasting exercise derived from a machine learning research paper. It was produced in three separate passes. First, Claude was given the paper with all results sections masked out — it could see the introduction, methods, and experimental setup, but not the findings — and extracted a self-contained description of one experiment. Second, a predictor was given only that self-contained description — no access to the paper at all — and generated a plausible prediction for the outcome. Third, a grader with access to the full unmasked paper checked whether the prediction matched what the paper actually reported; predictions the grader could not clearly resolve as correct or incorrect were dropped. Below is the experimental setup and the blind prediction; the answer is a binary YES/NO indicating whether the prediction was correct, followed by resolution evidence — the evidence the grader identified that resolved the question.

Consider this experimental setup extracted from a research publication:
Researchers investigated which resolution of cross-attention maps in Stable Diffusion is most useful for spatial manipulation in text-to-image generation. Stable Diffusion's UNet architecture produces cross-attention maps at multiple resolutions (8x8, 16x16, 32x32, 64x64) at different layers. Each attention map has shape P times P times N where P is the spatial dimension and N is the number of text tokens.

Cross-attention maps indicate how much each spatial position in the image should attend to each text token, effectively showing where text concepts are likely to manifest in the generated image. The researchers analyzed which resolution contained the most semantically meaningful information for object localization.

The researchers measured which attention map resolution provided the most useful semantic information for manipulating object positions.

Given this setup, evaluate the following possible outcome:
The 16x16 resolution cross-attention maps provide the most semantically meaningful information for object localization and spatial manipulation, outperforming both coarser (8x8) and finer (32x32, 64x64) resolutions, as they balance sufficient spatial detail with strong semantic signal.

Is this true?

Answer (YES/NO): YES